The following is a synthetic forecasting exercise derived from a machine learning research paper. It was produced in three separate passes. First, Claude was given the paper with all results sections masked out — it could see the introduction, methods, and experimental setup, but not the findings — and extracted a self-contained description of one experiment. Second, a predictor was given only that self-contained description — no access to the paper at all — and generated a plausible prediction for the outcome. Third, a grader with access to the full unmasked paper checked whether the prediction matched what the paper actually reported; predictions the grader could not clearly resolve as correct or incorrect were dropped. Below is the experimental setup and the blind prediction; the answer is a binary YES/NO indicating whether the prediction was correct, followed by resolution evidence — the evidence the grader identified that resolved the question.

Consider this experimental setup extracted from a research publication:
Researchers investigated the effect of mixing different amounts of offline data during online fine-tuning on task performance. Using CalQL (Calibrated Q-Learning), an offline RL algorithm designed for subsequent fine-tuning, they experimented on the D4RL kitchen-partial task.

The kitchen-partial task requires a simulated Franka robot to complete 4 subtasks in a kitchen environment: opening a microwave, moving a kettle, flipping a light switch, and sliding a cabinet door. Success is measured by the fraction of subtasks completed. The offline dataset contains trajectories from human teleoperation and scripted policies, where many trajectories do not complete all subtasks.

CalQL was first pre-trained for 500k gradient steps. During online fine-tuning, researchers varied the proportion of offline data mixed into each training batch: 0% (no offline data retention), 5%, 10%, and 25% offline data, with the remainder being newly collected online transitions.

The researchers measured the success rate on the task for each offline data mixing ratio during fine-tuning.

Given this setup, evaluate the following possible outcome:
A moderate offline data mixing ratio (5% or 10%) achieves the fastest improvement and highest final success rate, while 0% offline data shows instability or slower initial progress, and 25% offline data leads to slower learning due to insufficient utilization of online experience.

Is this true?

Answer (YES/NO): NO